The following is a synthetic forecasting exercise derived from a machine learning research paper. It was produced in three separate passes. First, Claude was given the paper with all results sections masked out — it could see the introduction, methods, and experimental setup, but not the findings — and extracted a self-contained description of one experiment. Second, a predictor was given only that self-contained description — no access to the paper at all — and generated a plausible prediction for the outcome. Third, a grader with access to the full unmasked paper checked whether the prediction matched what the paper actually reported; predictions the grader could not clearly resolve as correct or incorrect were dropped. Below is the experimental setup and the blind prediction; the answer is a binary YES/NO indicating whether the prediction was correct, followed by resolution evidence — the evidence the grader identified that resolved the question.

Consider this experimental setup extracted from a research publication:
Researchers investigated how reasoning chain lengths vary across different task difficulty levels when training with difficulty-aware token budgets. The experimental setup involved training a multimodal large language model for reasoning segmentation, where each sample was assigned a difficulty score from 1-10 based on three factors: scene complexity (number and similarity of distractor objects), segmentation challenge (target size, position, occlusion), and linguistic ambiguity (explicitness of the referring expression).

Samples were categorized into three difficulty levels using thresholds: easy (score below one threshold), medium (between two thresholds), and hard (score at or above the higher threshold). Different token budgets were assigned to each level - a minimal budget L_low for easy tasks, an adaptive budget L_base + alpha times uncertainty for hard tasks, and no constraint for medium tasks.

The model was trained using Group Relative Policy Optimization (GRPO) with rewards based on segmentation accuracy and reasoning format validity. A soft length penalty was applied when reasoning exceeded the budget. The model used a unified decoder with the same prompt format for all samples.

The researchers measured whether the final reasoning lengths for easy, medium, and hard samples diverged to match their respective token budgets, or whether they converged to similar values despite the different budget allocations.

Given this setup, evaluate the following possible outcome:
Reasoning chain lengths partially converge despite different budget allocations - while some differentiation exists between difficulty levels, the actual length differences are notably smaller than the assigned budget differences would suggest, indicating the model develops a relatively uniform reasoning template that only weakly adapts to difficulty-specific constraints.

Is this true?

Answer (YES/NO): YES